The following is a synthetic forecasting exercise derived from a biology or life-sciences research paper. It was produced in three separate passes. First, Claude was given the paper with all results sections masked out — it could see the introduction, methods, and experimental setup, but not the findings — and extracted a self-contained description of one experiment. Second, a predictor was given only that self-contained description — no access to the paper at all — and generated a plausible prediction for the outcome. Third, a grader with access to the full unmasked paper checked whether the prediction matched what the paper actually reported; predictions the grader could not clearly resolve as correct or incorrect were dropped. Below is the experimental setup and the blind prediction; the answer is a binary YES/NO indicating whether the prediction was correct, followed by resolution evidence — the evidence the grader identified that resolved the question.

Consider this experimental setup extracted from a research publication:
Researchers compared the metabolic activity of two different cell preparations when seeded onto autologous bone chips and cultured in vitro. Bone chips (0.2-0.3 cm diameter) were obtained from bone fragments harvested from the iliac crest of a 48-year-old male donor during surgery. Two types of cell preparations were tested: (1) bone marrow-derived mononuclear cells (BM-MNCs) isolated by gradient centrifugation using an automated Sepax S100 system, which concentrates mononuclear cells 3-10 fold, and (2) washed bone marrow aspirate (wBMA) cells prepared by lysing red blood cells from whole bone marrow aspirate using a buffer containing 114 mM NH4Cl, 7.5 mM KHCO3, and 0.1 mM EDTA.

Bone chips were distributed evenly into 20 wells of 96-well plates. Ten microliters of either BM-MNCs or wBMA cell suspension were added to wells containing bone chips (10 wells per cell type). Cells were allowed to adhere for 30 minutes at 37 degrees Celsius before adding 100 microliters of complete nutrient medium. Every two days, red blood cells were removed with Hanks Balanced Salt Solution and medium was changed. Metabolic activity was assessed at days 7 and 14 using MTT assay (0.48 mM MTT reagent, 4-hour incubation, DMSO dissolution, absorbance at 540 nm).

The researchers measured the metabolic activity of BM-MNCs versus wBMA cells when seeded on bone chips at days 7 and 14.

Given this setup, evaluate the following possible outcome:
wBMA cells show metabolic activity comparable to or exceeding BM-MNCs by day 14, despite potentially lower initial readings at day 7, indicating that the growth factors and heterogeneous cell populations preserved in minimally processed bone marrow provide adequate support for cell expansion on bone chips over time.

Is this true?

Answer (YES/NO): NO